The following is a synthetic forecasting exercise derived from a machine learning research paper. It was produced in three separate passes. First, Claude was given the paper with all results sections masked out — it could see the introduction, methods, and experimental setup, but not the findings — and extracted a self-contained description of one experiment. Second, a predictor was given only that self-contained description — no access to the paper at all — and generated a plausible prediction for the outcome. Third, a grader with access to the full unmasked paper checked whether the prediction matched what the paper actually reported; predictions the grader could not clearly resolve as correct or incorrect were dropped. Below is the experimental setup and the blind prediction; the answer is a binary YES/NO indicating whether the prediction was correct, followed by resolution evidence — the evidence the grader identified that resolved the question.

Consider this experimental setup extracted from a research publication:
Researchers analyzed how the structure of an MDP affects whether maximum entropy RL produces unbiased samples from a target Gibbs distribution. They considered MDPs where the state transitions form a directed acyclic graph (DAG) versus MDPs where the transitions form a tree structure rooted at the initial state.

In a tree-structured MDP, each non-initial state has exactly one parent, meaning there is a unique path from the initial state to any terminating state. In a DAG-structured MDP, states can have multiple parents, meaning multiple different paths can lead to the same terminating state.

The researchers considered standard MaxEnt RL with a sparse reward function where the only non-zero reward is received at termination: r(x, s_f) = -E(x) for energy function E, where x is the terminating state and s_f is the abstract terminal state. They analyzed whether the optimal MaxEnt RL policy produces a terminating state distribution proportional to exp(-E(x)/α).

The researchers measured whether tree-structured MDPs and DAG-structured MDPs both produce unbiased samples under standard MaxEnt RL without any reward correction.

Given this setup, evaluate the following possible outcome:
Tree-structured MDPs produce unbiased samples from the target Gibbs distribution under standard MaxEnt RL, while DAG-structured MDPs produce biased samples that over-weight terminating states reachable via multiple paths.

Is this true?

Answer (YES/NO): YES